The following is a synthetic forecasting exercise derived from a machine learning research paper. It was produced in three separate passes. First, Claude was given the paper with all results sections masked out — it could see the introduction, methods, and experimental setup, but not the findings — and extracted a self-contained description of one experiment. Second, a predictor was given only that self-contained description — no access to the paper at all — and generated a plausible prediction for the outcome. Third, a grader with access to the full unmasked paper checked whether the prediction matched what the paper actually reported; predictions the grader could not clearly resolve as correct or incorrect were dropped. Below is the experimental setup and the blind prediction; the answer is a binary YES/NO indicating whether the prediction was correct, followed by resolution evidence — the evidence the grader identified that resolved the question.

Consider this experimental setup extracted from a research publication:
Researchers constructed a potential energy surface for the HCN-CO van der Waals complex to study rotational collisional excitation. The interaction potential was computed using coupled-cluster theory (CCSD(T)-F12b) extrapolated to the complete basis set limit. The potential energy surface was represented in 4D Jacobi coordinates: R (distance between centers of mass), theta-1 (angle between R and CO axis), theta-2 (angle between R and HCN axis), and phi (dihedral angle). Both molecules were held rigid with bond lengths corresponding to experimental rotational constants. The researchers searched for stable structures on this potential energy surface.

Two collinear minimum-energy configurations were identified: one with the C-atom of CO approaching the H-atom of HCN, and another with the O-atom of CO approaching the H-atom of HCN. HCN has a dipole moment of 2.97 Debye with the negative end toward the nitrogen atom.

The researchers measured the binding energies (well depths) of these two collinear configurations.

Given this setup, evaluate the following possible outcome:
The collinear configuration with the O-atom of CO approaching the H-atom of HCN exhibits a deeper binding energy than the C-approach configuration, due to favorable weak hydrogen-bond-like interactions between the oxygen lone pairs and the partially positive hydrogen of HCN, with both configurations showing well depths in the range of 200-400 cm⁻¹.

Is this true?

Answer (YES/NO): NO